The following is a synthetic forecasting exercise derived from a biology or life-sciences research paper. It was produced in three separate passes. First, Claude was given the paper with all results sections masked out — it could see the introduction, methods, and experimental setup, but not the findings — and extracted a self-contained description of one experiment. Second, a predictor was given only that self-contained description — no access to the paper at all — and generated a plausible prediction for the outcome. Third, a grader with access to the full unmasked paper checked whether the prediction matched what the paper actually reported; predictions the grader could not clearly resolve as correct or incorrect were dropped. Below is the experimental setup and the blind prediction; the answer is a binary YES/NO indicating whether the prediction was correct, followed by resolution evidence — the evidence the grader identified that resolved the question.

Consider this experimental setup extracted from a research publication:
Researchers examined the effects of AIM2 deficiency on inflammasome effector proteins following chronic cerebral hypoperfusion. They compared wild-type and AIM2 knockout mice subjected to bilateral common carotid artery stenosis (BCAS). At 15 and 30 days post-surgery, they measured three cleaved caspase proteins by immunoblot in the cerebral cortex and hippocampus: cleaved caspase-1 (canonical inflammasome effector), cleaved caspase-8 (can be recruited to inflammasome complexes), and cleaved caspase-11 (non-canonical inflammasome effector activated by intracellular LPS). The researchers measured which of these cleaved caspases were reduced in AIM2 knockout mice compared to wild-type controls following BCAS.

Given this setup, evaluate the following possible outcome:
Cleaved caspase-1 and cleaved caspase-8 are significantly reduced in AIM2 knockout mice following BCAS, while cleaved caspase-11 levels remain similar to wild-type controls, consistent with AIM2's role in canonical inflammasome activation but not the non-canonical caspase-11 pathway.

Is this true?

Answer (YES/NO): NO